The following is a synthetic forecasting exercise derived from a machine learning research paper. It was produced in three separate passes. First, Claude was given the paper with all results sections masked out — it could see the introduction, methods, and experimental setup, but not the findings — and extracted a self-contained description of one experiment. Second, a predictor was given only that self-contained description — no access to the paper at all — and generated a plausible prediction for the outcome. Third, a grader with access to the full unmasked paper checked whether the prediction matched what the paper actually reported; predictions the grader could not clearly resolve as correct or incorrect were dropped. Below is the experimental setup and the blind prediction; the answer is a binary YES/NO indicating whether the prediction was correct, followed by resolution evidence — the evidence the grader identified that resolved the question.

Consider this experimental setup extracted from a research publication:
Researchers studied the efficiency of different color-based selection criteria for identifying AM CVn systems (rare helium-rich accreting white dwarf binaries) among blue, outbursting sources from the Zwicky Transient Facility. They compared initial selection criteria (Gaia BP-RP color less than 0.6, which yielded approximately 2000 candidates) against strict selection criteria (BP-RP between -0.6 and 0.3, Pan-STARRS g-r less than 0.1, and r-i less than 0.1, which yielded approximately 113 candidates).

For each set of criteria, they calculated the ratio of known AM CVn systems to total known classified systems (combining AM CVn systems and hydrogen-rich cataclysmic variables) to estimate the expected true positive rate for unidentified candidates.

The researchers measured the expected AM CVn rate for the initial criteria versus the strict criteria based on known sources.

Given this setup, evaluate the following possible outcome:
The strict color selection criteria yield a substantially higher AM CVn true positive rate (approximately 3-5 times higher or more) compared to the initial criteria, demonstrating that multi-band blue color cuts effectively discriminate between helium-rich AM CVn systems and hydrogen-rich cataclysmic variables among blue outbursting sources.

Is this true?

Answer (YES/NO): NO